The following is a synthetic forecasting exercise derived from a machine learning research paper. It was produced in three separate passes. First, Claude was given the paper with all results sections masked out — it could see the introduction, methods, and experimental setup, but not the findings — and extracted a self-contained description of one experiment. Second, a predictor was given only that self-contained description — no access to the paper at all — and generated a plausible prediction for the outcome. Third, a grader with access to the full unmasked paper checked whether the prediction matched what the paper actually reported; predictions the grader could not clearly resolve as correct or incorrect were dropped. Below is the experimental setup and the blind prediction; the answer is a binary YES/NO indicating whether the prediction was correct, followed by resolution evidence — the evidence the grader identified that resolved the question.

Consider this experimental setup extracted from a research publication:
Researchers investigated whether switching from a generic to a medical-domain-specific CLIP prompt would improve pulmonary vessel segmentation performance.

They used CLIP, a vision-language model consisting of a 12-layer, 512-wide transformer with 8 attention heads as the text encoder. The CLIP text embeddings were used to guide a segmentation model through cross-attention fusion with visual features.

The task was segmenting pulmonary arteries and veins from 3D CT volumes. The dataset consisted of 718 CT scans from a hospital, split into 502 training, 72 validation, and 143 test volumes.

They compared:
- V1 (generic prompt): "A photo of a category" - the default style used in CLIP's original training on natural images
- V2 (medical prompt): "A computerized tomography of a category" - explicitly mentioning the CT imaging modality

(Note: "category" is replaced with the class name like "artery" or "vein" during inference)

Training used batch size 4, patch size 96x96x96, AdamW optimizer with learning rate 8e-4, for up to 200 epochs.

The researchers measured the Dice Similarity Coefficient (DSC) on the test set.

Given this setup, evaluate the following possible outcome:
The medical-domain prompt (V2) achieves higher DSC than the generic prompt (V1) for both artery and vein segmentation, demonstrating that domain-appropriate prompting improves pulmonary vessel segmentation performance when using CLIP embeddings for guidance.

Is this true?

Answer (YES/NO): YES